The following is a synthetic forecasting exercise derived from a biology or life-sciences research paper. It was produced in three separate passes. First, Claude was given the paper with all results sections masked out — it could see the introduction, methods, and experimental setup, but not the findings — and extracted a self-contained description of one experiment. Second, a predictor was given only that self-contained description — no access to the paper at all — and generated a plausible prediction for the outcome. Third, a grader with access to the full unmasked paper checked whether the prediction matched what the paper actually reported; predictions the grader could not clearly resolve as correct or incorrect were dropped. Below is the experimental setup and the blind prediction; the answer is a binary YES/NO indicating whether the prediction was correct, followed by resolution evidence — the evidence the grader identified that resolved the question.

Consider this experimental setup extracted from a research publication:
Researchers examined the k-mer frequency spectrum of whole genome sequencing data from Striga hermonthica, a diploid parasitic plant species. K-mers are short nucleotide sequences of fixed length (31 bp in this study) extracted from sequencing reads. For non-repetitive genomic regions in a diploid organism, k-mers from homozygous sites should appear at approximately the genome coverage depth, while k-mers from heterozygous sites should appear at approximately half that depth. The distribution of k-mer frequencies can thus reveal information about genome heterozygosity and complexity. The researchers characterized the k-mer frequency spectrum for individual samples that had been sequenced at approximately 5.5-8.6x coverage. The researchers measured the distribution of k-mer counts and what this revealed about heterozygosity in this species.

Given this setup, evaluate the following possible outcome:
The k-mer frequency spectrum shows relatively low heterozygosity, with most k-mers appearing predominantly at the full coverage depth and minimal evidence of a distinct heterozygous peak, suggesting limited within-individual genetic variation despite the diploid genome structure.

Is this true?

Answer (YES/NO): NO